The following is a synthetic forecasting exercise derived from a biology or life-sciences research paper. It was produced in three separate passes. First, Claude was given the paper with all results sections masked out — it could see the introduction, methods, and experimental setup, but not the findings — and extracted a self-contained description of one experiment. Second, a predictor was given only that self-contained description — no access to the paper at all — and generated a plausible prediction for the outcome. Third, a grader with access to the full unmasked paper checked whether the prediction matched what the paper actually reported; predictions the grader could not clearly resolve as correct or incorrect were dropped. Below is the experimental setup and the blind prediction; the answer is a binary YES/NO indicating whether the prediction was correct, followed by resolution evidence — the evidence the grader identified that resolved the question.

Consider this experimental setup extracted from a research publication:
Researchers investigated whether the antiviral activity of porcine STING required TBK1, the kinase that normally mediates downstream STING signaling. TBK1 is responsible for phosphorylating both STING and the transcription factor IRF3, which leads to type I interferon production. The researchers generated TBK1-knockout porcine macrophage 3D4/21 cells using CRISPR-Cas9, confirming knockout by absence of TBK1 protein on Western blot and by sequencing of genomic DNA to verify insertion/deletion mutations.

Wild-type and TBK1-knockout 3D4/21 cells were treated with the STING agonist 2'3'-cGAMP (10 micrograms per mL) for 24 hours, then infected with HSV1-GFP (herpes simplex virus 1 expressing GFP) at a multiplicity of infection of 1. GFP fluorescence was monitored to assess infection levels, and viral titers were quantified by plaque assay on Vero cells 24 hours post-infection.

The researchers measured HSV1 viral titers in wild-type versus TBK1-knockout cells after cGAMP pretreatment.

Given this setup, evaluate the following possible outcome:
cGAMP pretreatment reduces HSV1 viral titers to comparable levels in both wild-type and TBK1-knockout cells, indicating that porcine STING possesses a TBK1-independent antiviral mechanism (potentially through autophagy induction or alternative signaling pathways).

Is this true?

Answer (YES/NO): NO